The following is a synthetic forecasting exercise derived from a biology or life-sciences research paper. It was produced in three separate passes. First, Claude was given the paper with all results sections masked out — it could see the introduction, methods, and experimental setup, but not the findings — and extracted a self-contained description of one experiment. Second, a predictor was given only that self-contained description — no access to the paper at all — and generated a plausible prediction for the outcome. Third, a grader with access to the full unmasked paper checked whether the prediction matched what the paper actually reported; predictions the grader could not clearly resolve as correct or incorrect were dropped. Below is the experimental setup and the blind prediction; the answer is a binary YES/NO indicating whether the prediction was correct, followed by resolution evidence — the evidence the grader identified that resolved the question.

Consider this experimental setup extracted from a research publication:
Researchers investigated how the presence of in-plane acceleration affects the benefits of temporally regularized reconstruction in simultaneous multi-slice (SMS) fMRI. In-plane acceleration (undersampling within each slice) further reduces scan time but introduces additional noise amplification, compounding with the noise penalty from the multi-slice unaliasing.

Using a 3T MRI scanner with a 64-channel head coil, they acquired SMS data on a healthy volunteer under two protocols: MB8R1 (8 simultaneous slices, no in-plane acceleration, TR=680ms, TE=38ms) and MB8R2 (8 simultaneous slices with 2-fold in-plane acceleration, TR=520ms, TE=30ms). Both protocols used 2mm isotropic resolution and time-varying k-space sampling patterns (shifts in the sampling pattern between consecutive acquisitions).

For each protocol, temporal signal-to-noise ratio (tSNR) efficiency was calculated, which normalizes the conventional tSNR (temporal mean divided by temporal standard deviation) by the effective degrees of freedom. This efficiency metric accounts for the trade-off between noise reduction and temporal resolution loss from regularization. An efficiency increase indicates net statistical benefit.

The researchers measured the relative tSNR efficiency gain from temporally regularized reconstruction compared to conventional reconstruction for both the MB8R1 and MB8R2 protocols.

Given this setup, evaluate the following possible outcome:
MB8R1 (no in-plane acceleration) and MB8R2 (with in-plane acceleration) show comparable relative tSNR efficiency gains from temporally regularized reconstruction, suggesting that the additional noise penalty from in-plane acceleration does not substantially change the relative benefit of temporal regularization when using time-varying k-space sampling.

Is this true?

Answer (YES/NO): NO